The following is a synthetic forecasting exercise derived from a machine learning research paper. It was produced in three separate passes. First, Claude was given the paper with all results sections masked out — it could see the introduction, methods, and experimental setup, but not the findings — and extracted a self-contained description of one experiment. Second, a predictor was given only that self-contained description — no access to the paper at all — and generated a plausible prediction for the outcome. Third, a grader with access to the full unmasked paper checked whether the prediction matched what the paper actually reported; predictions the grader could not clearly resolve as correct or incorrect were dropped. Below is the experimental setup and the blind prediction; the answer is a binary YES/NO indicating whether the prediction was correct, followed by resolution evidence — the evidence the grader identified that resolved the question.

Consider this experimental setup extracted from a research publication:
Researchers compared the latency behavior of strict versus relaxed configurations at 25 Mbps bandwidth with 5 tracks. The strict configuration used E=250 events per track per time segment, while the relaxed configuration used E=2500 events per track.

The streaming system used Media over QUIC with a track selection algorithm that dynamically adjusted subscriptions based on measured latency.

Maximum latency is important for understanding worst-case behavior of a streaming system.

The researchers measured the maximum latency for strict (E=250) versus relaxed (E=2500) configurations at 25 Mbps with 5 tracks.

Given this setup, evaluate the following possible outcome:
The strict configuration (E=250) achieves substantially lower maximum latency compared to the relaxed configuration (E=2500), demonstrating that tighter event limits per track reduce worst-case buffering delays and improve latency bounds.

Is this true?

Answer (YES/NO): YES